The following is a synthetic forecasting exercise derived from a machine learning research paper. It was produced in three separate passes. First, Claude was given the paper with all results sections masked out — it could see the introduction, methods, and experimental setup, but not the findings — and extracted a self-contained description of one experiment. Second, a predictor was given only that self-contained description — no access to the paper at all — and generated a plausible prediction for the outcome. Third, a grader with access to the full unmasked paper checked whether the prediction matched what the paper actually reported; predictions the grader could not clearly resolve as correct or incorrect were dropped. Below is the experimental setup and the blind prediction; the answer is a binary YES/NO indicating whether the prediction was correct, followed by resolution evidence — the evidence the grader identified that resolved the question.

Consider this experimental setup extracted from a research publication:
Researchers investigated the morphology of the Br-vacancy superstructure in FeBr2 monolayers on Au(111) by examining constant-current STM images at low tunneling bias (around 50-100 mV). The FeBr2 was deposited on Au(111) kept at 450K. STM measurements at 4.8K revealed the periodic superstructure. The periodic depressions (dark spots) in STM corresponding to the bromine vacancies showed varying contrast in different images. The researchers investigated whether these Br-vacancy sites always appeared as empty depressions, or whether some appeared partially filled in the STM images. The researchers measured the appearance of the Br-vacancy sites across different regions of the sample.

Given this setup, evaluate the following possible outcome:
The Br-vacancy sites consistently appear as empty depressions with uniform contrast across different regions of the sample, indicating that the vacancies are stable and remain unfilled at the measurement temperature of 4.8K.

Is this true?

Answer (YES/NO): NO